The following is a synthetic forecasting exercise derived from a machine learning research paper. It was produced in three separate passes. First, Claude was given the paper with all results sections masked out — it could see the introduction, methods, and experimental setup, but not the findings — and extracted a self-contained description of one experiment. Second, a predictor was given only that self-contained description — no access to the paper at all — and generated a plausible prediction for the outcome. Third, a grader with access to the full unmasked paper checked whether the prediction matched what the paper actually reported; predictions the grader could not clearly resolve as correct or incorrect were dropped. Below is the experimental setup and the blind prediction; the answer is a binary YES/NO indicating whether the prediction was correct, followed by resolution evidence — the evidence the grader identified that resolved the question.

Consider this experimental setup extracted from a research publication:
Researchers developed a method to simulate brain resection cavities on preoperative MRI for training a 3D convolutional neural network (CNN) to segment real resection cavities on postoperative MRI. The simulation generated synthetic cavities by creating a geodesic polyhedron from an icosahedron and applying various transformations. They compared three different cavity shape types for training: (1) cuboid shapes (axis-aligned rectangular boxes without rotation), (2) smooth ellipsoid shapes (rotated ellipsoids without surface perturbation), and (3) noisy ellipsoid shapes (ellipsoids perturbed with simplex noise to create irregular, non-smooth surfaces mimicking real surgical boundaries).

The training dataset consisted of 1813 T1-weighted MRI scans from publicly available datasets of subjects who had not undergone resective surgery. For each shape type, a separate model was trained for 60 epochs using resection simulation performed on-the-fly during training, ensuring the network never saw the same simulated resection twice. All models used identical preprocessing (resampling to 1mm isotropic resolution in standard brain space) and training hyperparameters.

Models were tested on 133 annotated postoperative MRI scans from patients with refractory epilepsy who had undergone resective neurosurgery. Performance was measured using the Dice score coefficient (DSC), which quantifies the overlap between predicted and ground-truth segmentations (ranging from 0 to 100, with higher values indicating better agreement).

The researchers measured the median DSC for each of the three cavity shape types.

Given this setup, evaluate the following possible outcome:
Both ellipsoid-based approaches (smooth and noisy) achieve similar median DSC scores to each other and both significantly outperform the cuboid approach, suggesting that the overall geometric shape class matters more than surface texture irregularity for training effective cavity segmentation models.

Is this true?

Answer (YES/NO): NO